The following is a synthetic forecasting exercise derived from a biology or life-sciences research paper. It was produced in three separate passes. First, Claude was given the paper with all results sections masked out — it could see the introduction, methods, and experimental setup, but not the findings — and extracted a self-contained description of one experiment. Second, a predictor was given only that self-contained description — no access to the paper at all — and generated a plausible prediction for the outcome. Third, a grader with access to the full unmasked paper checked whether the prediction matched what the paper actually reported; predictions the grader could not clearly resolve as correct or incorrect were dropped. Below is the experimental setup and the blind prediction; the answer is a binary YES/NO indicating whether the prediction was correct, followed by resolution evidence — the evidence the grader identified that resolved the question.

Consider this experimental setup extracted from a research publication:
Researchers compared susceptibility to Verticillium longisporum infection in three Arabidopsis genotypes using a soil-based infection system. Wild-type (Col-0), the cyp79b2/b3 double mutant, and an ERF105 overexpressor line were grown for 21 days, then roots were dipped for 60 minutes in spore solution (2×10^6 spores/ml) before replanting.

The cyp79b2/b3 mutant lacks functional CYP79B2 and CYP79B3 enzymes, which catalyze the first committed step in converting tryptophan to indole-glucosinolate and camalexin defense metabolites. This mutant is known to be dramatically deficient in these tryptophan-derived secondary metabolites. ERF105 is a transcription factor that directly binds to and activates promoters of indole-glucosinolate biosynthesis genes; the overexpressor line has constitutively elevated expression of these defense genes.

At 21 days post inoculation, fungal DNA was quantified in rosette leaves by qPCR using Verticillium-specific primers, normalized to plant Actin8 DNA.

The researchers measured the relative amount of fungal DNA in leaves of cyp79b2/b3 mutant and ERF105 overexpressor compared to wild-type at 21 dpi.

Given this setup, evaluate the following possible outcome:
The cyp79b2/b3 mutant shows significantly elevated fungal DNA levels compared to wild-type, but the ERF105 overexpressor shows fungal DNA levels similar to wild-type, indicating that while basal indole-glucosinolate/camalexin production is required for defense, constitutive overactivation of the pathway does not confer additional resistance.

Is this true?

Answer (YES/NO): NO